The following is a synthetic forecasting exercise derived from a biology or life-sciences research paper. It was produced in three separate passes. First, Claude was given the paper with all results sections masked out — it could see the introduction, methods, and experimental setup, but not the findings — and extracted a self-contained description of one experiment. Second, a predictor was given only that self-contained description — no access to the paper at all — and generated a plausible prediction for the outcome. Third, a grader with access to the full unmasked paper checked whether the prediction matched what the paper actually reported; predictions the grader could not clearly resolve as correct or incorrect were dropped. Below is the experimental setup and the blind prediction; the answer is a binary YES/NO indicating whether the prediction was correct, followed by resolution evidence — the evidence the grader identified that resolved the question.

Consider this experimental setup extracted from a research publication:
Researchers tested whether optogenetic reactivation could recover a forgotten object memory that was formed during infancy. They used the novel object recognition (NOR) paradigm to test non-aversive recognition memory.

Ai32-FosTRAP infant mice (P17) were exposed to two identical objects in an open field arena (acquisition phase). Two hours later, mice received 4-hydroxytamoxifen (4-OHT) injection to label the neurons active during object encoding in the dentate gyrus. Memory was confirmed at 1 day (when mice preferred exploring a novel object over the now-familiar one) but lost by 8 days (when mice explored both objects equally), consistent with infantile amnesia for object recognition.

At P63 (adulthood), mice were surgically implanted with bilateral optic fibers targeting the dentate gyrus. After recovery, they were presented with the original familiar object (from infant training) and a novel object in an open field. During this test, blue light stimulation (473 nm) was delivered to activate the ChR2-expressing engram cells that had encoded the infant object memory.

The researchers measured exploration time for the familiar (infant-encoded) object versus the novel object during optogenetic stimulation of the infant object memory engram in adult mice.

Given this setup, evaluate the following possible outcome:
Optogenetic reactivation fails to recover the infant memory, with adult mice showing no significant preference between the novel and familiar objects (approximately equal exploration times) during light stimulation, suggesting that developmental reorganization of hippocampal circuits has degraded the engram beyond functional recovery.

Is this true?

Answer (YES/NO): NO